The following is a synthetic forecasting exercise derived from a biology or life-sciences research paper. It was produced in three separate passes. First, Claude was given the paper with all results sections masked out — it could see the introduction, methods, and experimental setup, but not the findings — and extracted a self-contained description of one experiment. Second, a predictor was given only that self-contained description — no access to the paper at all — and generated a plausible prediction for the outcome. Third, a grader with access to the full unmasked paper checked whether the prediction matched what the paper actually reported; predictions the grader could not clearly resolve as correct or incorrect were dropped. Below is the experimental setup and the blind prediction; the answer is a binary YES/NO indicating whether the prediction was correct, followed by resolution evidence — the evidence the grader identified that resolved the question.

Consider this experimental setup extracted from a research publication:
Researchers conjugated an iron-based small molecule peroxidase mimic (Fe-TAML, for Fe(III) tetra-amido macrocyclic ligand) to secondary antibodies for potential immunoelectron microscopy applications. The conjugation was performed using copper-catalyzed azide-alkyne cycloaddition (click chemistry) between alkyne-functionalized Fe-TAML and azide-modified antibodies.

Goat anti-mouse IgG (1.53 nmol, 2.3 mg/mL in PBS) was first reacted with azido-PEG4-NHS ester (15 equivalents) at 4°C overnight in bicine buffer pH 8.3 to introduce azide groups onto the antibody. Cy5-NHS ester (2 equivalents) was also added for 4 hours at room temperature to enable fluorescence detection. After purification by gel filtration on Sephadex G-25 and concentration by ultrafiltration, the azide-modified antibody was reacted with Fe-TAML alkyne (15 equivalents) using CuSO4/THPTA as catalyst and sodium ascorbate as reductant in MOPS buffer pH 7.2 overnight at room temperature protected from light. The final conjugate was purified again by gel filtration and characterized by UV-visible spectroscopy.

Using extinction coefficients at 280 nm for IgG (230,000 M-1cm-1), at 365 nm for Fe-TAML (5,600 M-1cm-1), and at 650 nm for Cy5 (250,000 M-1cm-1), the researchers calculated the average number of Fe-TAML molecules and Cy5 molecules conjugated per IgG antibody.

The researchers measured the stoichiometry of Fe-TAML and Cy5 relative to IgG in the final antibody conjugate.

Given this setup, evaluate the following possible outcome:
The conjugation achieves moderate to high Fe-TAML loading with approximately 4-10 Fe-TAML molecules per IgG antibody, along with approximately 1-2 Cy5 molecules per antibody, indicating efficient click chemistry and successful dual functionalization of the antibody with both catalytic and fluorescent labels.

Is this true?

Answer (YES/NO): YES